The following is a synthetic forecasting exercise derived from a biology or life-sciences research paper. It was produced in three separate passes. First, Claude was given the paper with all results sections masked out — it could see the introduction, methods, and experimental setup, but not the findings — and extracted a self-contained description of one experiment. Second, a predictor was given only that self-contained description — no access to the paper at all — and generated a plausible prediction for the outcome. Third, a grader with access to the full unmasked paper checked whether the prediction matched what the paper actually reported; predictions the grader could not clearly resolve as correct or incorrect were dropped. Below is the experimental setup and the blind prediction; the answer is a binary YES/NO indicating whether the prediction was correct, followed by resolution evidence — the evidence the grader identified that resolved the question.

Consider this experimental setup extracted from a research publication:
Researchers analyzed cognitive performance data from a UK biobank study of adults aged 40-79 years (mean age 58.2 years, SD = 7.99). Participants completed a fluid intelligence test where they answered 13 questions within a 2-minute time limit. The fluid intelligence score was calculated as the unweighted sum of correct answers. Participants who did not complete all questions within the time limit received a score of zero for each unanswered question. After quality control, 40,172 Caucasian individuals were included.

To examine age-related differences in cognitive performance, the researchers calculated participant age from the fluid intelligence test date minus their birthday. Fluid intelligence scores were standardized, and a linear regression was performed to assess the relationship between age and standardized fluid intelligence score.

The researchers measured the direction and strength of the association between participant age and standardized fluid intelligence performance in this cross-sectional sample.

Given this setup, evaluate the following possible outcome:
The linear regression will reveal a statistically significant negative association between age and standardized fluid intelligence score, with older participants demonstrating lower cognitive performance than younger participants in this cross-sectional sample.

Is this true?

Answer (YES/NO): YES